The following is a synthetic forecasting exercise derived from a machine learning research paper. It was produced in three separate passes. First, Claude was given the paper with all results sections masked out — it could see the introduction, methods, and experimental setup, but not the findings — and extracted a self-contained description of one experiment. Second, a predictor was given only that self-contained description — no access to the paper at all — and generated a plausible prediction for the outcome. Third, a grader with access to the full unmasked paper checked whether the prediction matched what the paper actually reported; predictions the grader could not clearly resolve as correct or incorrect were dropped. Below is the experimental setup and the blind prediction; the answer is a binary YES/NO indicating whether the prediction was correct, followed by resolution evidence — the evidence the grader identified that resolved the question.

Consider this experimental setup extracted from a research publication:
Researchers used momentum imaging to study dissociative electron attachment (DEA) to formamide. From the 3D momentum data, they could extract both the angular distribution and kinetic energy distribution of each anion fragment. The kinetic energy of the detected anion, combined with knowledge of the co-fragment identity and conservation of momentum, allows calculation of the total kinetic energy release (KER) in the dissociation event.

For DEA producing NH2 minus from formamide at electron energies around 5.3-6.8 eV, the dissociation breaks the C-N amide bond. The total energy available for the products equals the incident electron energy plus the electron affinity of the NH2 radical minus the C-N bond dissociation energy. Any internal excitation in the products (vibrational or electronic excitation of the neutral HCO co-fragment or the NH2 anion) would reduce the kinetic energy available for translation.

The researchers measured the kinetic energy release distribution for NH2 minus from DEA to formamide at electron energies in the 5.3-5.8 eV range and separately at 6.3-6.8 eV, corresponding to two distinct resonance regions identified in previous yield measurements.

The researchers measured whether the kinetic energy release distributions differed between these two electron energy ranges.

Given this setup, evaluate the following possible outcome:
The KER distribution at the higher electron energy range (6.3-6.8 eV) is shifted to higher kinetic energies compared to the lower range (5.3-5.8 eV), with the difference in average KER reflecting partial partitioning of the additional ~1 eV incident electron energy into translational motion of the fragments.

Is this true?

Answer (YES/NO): NO